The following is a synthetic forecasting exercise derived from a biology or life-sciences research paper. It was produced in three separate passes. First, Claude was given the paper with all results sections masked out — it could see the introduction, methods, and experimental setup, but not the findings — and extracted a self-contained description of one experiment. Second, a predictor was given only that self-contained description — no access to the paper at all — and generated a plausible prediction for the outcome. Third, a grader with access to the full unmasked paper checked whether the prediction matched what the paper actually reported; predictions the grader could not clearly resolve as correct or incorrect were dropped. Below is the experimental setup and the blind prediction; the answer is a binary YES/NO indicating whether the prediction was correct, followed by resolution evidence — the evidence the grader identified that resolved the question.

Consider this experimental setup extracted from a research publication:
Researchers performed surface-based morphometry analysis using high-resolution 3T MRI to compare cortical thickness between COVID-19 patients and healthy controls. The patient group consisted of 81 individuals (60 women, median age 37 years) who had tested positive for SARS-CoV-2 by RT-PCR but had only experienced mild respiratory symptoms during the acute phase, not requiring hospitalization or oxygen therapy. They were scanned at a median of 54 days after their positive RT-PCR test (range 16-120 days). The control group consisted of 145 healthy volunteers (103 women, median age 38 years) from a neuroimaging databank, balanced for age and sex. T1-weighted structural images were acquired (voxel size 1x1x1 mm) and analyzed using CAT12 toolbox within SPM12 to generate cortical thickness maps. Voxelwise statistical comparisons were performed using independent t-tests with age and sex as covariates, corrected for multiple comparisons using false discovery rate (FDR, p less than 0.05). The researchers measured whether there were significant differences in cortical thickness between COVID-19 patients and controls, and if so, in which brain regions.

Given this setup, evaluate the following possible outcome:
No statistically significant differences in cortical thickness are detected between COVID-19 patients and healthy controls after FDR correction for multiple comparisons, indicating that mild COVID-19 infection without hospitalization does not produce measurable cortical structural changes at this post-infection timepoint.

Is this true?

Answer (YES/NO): NO